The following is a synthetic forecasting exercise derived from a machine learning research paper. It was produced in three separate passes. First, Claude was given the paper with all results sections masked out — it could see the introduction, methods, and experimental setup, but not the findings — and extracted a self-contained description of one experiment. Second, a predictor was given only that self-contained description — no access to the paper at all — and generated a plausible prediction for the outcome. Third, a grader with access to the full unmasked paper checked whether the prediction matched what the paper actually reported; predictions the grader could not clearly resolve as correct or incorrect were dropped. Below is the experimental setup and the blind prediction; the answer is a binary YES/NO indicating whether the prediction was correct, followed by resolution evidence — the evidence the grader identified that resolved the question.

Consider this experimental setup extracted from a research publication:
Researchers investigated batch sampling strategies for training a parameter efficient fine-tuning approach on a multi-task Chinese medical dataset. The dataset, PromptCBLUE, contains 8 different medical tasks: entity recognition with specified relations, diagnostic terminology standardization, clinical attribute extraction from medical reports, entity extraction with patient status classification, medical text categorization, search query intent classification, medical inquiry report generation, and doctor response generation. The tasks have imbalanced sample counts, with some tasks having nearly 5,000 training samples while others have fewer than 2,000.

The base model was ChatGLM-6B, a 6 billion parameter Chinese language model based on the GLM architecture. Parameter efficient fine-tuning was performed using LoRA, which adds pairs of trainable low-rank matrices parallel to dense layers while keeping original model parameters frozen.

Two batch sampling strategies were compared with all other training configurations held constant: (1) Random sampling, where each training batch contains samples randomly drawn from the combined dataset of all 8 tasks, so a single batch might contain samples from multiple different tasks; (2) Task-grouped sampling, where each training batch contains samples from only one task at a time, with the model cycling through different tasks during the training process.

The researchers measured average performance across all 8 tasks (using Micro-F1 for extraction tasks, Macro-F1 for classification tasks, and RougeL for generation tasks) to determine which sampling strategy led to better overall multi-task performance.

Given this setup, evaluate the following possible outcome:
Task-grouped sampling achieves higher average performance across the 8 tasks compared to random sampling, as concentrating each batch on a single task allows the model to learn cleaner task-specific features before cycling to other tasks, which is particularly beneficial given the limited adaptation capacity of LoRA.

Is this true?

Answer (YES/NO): NO